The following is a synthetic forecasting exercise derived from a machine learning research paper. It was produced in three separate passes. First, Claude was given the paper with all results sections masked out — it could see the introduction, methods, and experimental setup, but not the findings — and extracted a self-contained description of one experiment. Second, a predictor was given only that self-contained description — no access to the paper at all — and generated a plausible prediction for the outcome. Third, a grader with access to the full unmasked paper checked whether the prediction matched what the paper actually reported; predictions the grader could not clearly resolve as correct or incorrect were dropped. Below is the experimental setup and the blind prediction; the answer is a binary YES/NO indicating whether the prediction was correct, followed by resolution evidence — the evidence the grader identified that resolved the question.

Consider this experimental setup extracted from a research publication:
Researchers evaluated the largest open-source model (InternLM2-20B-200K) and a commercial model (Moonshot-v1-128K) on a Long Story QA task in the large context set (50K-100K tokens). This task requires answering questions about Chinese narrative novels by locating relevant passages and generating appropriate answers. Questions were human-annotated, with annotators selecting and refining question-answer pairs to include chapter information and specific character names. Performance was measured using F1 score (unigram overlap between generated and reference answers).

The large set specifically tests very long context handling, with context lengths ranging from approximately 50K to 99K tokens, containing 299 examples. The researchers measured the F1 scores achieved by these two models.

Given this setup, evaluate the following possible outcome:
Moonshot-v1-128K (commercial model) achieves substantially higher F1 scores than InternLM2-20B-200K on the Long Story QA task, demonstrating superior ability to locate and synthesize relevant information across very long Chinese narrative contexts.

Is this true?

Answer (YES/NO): YES